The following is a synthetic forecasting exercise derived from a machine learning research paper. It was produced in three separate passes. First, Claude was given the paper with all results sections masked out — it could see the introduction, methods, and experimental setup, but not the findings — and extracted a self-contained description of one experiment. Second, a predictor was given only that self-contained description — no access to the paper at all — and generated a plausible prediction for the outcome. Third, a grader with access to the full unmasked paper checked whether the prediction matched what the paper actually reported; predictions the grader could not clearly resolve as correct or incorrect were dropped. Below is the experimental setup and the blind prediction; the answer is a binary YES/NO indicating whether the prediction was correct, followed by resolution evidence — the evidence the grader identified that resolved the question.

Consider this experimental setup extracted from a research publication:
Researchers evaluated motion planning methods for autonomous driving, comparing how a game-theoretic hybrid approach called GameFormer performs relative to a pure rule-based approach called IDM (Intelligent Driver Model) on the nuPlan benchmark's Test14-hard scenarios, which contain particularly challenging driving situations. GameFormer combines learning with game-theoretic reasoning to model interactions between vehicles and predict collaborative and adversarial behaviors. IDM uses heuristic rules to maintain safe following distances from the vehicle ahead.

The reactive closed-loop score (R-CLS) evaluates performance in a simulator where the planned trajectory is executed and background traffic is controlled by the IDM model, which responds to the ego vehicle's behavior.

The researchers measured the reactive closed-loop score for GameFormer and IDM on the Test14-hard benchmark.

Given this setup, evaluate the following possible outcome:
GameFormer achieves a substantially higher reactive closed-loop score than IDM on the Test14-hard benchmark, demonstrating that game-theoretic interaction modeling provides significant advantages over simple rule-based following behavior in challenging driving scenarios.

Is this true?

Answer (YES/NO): NO